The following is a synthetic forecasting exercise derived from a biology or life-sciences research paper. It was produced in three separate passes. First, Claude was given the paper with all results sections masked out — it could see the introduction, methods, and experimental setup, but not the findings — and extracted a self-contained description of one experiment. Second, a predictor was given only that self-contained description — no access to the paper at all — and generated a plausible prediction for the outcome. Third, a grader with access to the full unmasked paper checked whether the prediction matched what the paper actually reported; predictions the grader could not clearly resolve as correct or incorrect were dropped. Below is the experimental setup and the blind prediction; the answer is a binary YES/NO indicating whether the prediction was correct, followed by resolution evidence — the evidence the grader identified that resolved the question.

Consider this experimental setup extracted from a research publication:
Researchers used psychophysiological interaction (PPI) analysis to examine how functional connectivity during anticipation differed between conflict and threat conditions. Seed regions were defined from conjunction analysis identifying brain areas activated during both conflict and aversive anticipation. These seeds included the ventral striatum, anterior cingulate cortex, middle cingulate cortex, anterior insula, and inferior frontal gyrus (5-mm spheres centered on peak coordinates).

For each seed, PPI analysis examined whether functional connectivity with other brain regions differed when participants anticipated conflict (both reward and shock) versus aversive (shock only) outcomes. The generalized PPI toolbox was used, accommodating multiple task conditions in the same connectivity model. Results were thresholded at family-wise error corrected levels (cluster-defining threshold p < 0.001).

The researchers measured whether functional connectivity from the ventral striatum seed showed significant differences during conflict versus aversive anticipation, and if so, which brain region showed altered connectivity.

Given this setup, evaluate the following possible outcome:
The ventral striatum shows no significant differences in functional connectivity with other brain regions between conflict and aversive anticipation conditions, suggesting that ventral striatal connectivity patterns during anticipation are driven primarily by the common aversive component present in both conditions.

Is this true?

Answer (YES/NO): NO